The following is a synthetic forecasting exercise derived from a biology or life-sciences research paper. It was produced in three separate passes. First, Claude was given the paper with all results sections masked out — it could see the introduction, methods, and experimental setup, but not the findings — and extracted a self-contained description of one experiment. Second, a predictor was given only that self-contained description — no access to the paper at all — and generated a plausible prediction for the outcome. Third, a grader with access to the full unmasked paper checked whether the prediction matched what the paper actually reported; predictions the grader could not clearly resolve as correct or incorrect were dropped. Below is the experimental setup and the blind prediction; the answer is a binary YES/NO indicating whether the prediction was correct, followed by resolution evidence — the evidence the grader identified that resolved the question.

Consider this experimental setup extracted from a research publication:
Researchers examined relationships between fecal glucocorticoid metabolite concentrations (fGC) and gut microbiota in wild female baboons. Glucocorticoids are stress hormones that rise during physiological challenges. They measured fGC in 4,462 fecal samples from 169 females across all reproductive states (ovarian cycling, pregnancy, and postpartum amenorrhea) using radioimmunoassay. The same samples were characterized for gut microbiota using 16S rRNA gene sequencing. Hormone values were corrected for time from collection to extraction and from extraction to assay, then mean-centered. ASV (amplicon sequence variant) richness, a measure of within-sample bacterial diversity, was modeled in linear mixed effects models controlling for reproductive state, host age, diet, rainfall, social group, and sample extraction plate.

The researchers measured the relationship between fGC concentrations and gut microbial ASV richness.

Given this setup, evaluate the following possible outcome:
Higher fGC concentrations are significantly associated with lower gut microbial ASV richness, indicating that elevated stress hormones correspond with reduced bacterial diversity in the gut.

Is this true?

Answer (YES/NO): YES